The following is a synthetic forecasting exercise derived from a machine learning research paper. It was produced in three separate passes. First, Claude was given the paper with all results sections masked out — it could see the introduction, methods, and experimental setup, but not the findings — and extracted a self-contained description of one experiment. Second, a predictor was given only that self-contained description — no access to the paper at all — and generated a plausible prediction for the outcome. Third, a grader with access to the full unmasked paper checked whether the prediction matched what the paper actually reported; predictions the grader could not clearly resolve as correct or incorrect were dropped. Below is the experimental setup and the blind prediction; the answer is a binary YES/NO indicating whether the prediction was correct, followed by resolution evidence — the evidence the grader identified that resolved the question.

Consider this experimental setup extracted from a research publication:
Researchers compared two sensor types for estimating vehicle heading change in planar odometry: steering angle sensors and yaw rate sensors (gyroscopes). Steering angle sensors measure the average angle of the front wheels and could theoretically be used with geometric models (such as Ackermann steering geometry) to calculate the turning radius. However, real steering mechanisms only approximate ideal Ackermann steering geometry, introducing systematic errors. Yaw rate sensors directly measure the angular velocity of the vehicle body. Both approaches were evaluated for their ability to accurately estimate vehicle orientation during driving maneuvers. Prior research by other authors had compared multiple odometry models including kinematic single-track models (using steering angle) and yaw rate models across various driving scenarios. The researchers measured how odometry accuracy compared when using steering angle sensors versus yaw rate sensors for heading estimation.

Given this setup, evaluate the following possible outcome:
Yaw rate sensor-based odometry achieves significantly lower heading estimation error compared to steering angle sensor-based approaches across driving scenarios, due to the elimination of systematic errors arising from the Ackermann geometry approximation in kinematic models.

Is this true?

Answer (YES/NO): YES